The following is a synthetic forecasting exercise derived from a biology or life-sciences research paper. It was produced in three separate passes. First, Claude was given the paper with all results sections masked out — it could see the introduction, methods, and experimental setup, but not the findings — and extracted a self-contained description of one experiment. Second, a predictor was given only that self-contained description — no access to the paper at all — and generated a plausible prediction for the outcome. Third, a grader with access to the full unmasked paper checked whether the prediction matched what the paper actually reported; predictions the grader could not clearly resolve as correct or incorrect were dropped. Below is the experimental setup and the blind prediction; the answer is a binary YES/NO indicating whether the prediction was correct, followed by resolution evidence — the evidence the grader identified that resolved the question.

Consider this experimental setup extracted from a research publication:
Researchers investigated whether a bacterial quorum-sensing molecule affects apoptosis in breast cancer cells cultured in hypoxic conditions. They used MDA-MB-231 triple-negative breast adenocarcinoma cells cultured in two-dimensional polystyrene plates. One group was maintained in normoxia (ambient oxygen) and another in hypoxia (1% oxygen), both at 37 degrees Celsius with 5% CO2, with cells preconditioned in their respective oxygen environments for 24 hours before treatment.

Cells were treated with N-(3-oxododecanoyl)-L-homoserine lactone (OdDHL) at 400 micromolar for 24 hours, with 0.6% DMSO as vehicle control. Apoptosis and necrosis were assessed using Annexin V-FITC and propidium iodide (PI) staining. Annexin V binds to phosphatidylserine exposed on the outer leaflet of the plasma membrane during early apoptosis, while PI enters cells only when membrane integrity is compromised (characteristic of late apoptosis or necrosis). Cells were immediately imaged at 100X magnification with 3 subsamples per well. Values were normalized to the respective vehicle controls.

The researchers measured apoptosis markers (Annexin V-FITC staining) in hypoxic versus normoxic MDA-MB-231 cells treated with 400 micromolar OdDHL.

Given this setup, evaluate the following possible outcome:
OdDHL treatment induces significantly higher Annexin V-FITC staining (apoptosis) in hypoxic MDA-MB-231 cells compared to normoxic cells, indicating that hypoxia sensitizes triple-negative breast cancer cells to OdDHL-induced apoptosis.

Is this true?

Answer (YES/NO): NO